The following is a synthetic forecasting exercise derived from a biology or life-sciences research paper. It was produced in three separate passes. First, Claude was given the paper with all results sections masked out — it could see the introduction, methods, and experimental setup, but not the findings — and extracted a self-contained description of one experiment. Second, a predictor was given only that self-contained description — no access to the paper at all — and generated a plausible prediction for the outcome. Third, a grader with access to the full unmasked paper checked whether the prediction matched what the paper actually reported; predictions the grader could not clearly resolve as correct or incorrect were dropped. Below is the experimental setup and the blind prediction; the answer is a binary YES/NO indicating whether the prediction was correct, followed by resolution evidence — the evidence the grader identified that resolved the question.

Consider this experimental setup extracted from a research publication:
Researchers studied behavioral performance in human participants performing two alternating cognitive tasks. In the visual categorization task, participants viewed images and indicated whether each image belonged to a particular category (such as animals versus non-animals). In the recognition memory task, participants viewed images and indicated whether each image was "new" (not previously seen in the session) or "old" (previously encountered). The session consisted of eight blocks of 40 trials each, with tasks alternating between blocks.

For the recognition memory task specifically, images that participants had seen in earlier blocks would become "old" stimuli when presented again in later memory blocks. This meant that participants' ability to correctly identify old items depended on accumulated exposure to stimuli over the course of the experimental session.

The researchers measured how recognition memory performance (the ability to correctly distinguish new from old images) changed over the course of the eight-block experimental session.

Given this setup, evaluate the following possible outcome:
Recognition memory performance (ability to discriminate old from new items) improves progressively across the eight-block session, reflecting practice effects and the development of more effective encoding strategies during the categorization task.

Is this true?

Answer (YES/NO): NO